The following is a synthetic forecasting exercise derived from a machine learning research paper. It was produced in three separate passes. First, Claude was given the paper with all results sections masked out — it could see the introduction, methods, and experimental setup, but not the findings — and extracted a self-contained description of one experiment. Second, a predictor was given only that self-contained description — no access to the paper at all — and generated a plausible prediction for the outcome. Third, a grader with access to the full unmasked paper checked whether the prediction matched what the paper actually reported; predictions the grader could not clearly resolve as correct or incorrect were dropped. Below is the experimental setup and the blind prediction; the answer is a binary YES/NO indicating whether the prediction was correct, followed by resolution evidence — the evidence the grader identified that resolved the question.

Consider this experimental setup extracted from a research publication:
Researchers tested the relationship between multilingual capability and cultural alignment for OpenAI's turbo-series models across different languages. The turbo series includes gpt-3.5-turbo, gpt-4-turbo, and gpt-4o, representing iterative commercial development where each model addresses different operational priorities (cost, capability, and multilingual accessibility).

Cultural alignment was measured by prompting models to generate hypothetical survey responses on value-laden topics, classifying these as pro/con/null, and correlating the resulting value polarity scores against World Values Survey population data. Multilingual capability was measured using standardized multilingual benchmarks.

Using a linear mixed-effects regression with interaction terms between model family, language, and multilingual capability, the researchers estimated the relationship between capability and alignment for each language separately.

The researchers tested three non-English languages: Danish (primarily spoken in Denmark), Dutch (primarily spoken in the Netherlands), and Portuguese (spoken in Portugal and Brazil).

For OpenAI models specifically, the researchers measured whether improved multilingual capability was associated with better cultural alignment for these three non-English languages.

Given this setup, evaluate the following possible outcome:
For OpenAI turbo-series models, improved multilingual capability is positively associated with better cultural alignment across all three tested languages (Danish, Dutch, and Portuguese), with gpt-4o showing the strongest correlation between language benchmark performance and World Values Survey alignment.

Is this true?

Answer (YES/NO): NO